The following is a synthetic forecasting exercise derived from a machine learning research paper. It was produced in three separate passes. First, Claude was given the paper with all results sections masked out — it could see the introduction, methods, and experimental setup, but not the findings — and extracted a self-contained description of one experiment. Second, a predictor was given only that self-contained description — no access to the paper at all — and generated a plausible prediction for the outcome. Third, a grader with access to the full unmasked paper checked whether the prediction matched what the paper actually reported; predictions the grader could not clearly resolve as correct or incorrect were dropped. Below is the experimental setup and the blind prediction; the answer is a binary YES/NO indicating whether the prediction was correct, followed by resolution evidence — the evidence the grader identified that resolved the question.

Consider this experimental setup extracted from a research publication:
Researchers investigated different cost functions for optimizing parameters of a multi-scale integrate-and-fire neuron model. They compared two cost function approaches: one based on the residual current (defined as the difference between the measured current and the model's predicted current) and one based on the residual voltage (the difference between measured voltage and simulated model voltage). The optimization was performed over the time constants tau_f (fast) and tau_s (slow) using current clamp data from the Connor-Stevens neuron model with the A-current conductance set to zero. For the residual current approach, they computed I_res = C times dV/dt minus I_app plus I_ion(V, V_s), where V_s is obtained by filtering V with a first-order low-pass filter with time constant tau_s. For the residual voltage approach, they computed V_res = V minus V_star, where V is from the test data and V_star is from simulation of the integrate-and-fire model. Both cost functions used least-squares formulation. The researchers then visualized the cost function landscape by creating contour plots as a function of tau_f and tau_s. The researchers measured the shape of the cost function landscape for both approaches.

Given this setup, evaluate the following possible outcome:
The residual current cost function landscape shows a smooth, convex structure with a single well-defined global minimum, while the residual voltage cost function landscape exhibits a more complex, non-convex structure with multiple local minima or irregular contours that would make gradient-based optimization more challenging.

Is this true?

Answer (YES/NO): YES